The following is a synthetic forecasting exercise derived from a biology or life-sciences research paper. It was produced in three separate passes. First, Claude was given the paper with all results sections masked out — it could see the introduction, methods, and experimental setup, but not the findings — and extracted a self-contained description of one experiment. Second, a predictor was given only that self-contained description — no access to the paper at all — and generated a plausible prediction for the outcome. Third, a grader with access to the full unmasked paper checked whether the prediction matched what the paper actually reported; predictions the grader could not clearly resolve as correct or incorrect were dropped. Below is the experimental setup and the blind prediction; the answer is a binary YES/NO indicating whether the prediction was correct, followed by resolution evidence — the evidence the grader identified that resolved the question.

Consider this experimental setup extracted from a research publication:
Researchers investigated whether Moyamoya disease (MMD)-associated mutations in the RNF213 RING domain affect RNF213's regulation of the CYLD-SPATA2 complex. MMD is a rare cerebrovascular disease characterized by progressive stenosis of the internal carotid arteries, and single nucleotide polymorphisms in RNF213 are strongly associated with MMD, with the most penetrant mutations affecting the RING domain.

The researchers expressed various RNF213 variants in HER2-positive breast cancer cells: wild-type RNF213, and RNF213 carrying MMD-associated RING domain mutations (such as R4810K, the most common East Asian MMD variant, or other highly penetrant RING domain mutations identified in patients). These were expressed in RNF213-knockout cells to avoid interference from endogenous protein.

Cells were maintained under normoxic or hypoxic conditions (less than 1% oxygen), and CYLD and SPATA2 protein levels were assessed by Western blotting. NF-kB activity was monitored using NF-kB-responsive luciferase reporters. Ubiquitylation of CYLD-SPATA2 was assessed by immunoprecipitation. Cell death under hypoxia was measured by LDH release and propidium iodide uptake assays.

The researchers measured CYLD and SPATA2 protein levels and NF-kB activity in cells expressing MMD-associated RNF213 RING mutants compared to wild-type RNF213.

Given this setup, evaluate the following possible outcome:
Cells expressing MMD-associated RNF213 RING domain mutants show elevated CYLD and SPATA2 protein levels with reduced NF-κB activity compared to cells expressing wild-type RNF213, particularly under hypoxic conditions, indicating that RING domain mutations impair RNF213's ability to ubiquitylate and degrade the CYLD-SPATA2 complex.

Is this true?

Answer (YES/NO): NO